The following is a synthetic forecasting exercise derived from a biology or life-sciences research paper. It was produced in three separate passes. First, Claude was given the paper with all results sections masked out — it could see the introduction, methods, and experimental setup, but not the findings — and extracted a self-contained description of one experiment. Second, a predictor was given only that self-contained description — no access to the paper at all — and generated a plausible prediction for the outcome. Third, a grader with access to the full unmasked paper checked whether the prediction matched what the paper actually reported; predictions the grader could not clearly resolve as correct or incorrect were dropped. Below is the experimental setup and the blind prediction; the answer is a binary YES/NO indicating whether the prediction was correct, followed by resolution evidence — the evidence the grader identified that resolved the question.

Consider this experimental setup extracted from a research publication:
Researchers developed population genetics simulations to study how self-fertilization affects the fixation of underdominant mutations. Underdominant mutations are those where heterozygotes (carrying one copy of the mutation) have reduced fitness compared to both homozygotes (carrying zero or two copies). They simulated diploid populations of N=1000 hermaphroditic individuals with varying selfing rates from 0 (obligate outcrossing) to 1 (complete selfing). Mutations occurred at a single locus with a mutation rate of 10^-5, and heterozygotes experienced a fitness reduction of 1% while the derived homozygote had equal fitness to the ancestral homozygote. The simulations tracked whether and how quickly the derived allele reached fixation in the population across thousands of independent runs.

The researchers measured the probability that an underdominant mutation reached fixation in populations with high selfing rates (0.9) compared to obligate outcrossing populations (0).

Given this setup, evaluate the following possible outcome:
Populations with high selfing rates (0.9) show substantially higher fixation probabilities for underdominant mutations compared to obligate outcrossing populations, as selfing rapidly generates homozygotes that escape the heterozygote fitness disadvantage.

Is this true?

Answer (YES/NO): YES